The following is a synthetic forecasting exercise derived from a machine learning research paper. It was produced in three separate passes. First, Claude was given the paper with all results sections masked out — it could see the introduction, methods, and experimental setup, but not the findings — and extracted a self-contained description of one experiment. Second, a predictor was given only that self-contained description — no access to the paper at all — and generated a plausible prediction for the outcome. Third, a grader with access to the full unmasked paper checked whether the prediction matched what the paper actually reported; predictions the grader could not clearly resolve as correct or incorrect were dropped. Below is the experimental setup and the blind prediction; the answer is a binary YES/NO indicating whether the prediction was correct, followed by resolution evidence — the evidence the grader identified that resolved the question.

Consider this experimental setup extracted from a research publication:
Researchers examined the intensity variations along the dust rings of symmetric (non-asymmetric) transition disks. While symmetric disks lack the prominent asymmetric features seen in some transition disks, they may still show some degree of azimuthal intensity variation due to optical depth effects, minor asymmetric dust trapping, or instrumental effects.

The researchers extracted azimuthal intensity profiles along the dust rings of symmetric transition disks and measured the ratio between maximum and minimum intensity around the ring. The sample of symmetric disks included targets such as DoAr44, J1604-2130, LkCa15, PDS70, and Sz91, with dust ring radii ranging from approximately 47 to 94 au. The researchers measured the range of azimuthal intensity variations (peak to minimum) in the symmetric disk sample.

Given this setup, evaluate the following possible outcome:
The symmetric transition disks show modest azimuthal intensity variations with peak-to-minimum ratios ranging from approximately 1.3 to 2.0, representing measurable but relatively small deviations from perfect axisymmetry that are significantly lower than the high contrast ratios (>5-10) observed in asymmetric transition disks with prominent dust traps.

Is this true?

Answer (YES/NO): NO